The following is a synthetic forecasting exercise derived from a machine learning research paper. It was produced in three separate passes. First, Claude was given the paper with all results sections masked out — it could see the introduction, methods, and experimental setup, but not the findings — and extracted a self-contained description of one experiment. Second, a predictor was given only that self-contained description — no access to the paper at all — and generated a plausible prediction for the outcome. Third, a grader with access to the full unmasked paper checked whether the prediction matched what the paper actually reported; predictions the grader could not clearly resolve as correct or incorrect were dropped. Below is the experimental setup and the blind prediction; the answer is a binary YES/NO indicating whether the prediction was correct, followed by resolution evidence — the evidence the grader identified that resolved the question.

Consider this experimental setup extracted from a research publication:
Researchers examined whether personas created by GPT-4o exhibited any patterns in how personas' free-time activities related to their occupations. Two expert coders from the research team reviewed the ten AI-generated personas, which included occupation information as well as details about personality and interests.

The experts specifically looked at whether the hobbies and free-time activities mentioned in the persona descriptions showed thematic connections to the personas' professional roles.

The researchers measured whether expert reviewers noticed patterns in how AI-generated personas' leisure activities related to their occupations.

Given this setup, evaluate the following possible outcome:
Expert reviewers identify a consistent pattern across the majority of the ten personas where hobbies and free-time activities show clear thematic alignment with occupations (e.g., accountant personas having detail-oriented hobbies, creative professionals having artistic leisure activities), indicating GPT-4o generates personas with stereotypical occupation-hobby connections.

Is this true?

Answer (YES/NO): YES